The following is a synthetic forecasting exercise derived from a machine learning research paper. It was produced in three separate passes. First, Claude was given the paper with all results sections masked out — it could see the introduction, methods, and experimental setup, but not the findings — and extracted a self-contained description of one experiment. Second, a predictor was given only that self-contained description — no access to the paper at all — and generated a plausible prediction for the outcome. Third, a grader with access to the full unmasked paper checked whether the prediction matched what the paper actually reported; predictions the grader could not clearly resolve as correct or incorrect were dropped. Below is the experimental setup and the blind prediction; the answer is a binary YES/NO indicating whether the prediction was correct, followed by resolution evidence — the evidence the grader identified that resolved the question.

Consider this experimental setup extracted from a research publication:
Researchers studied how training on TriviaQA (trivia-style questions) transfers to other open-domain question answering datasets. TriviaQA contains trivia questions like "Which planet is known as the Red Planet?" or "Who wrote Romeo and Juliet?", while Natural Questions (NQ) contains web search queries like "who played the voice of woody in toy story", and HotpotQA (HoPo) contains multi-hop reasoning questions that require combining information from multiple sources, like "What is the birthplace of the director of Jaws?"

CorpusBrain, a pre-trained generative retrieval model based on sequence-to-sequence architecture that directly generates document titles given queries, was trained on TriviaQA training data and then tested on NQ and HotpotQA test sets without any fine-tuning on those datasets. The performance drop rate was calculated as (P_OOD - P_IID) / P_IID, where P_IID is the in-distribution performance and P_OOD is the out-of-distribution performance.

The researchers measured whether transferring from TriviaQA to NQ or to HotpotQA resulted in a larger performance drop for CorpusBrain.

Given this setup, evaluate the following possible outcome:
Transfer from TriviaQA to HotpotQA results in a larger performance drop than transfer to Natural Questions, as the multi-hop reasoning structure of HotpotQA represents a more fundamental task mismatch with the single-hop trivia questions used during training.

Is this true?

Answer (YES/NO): NO